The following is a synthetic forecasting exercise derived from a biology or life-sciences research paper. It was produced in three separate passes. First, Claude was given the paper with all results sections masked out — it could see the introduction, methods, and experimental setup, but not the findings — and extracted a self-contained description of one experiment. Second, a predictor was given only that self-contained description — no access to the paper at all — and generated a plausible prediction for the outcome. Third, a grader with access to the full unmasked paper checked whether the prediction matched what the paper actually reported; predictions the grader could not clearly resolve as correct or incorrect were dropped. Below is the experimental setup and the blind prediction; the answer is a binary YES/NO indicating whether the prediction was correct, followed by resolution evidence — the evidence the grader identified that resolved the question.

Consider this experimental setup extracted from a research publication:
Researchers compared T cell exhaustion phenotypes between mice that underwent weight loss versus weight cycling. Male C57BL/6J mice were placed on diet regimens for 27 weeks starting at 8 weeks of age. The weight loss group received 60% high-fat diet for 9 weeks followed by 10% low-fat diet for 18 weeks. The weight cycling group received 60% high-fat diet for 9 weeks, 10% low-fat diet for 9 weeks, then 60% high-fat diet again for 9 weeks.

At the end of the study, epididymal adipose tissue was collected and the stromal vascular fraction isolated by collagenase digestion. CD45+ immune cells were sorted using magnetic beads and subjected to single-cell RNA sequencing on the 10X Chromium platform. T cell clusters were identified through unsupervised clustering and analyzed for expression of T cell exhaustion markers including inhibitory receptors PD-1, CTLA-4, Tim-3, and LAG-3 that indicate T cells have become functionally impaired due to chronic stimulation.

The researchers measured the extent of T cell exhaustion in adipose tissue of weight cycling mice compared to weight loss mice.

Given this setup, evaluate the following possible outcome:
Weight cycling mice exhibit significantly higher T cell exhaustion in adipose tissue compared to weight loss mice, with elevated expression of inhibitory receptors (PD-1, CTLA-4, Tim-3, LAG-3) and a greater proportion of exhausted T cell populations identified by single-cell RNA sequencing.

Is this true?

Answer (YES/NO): NO